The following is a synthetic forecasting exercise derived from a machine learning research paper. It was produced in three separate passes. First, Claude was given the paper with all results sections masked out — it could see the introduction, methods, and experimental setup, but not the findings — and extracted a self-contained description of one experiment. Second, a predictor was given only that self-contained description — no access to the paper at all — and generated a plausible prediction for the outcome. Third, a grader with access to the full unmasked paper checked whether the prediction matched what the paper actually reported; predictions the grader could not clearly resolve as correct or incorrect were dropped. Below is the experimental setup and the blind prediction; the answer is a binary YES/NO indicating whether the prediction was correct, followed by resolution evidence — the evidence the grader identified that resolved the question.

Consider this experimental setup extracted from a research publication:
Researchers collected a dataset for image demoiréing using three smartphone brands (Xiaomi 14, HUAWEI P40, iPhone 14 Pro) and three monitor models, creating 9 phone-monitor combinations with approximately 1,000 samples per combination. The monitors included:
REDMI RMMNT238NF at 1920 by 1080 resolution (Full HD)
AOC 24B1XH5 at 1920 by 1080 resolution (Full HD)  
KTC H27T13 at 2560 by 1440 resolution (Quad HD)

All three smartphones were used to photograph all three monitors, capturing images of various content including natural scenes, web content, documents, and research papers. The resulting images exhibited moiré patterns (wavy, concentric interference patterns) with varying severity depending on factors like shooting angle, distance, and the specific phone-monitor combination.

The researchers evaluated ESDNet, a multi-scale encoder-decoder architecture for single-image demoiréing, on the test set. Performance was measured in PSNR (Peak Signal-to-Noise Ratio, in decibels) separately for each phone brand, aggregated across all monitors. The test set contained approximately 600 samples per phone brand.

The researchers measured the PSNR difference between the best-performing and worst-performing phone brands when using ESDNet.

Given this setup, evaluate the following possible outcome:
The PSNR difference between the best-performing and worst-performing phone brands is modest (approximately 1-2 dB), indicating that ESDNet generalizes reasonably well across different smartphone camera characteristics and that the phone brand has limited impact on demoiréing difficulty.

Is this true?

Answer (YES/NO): YES